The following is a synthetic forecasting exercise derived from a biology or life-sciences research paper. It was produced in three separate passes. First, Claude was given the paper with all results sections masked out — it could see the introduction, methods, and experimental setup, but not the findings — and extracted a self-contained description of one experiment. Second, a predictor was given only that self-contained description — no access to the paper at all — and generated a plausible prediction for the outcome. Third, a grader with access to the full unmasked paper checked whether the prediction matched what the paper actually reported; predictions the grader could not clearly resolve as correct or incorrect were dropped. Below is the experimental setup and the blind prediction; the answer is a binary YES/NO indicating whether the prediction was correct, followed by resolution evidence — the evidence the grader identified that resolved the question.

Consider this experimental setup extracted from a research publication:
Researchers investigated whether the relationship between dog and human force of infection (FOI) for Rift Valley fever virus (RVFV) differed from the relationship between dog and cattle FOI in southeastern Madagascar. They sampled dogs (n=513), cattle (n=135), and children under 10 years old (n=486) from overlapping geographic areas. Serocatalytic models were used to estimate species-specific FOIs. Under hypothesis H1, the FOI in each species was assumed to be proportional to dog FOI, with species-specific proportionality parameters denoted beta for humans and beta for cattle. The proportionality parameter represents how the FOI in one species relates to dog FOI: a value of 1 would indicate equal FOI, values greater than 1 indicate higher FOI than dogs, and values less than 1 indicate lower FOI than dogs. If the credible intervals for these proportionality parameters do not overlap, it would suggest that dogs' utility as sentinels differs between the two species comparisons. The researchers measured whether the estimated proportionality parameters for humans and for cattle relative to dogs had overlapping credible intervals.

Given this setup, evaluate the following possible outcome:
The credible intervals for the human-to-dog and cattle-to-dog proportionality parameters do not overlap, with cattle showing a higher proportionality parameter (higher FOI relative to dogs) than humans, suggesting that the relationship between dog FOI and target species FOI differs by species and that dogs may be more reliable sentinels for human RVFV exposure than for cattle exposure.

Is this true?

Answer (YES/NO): NO